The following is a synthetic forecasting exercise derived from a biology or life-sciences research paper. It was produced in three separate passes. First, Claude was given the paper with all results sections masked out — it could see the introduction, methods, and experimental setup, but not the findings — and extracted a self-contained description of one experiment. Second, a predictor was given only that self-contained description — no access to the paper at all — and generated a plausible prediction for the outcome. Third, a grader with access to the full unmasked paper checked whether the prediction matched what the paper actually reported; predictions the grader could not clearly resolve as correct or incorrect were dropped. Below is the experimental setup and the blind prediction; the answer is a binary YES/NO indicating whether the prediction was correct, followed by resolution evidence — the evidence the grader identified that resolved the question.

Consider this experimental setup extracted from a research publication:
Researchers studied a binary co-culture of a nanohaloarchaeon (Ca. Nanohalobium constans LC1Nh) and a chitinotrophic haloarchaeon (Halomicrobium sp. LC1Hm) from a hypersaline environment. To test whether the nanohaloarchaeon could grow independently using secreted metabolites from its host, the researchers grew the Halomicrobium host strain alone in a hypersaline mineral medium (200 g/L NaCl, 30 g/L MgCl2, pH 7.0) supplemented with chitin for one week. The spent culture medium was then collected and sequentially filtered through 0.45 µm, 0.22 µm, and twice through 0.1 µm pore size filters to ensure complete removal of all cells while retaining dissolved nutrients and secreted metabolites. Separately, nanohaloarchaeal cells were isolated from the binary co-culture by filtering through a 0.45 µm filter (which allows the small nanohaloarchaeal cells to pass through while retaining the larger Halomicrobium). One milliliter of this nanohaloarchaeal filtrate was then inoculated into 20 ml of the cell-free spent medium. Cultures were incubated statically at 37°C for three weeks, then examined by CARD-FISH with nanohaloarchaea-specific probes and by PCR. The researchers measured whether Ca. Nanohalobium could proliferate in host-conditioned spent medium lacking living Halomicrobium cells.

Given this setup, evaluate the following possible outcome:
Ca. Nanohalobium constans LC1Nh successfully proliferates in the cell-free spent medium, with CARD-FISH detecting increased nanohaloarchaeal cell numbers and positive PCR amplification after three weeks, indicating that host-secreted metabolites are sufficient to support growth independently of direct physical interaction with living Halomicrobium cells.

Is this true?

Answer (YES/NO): NO